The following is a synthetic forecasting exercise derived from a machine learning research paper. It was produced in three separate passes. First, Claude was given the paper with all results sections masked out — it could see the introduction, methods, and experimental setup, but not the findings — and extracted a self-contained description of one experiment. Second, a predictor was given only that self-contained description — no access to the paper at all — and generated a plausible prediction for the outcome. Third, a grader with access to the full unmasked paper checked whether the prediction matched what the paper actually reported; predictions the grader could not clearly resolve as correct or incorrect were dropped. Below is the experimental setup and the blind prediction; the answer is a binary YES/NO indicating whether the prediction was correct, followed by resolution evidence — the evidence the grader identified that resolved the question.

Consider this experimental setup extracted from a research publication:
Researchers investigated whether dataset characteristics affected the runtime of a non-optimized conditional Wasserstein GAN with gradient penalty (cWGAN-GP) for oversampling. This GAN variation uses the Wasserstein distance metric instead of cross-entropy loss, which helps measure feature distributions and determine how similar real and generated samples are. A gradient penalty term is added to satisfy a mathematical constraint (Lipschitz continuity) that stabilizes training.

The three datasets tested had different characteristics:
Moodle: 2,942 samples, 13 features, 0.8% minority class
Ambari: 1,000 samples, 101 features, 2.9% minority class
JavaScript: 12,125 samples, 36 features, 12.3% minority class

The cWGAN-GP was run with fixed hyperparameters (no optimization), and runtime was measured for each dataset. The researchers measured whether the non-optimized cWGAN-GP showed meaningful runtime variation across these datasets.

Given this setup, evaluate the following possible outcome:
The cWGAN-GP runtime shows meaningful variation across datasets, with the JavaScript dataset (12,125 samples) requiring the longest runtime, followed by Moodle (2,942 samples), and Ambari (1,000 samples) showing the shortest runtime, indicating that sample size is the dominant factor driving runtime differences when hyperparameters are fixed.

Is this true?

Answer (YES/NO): NO